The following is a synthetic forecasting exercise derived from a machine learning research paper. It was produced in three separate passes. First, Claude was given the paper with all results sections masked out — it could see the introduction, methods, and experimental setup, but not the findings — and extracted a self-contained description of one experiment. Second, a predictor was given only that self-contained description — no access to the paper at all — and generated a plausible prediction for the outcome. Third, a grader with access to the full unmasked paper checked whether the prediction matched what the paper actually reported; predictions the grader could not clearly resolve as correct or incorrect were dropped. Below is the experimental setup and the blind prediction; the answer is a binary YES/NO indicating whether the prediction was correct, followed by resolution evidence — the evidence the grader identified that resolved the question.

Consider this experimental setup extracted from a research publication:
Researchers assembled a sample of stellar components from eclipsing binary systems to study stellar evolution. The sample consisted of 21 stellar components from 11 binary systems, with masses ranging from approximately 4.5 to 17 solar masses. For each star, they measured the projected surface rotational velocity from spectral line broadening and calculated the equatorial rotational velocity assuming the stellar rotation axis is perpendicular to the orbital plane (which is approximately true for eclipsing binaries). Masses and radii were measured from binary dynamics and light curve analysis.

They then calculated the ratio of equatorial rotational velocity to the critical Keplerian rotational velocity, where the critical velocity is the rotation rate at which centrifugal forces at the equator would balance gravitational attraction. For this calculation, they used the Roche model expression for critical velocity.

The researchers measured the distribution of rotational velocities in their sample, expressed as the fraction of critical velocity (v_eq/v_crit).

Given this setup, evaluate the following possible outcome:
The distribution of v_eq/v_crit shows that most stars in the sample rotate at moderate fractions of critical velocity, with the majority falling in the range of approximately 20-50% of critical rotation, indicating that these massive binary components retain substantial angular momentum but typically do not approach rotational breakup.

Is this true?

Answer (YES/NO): NO